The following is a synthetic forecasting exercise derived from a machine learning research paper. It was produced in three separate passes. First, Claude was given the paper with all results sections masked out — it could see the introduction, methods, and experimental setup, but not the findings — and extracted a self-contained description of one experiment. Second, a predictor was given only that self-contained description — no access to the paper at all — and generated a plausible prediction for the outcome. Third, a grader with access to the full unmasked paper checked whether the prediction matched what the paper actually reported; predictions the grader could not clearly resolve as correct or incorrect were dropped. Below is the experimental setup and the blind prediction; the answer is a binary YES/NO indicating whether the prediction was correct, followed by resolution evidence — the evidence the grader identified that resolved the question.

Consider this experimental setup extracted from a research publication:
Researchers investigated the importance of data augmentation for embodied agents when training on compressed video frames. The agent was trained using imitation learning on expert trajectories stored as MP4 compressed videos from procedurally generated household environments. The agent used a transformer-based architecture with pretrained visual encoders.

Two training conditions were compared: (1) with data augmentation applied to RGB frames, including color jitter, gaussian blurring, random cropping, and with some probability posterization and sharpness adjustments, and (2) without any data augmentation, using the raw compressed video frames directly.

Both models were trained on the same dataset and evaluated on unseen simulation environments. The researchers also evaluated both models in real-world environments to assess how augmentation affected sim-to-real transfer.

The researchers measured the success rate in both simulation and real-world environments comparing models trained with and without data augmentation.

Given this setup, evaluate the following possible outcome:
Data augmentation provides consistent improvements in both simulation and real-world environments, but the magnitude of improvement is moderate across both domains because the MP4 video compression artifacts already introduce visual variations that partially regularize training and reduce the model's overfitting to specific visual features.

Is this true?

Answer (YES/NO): NO